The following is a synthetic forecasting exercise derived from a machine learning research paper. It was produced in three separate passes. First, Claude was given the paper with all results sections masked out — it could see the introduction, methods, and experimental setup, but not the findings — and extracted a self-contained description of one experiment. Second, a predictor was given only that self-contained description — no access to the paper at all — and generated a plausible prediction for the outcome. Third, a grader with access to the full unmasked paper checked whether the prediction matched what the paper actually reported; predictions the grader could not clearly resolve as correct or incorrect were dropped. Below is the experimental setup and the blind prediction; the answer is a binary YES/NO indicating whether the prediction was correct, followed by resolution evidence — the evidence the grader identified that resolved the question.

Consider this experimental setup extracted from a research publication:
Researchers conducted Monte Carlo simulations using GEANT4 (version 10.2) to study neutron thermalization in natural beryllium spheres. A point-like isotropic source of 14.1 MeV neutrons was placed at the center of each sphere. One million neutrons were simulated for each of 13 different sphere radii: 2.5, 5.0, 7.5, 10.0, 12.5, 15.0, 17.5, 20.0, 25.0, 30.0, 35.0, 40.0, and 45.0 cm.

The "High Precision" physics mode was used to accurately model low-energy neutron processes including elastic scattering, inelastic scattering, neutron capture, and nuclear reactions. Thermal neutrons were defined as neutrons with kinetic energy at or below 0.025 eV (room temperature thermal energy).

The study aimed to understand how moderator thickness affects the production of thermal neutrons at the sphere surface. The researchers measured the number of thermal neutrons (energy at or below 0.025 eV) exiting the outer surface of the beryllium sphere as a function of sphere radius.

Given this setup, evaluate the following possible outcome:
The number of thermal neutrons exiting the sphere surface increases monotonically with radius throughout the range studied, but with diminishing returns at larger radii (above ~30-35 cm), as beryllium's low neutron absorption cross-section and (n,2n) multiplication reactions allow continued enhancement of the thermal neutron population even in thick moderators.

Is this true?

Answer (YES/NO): NO